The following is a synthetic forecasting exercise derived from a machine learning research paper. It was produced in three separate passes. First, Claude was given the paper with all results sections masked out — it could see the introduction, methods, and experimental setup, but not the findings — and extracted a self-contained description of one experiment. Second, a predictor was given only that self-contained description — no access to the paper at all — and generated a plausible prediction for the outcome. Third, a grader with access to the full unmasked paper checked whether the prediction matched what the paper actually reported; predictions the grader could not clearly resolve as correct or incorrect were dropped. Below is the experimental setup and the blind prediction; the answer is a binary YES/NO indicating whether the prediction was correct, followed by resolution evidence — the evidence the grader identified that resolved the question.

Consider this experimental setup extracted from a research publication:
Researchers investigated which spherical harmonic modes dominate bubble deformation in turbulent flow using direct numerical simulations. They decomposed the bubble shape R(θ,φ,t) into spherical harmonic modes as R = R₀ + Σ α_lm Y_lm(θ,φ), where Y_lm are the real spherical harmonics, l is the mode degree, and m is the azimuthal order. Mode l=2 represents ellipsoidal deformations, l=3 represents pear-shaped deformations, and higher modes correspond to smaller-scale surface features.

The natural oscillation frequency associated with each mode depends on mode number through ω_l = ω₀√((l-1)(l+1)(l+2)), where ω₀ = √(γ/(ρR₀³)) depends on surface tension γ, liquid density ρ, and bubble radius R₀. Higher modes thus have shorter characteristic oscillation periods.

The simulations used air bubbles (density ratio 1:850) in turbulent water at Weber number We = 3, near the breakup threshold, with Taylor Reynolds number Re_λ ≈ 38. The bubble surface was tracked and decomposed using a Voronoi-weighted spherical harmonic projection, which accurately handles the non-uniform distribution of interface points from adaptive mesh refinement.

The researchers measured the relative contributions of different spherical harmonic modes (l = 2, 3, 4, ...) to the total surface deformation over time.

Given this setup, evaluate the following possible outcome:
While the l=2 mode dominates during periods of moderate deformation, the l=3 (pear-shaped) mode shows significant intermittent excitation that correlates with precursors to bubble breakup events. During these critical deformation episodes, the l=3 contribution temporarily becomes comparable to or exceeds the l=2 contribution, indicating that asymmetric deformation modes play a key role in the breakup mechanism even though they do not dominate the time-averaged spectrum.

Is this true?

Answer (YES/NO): NO